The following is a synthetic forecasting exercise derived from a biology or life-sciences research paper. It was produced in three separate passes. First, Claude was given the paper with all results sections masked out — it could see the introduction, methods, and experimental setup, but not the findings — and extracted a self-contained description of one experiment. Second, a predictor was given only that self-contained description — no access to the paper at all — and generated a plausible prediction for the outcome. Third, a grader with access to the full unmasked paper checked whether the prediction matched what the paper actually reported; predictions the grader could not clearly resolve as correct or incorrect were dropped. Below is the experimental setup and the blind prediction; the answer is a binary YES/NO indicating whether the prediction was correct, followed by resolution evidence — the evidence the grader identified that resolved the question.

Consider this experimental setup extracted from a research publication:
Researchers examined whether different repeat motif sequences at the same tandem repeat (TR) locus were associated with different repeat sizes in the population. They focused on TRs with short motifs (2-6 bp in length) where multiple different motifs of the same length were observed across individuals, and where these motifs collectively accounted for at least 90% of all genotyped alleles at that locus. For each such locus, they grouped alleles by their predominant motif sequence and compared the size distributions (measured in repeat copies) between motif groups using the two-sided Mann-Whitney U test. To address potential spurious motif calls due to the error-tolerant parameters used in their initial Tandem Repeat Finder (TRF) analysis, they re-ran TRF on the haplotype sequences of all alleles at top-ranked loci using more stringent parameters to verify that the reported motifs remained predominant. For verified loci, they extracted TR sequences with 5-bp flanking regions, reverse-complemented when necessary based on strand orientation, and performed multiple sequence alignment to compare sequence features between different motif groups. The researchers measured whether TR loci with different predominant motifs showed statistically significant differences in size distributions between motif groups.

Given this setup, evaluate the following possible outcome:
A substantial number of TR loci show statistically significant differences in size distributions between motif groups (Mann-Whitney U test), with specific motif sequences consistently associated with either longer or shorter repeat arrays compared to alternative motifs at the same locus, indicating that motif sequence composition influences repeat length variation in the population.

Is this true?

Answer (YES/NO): NO